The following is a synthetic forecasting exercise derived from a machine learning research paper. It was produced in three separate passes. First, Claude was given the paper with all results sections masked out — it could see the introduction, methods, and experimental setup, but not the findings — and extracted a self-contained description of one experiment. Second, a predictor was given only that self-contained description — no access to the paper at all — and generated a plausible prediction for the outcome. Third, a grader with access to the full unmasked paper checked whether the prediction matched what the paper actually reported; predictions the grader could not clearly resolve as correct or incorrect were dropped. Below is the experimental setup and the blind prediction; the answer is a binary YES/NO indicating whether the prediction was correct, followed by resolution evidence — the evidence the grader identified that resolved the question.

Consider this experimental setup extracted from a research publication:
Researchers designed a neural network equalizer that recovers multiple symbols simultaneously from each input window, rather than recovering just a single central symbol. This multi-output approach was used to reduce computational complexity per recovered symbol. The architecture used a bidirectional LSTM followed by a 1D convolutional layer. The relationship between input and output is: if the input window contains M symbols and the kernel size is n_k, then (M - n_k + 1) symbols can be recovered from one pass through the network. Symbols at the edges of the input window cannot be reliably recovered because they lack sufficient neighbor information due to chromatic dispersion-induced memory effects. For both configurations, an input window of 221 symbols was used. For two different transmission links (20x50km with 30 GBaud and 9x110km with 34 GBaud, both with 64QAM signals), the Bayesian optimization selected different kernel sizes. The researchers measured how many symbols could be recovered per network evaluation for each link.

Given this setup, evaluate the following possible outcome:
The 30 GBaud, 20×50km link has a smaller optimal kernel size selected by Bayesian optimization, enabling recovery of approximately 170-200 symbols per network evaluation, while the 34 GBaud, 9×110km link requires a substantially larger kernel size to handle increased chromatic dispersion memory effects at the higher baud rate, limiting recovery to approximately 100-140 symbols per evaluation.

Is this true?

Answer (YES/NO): NO